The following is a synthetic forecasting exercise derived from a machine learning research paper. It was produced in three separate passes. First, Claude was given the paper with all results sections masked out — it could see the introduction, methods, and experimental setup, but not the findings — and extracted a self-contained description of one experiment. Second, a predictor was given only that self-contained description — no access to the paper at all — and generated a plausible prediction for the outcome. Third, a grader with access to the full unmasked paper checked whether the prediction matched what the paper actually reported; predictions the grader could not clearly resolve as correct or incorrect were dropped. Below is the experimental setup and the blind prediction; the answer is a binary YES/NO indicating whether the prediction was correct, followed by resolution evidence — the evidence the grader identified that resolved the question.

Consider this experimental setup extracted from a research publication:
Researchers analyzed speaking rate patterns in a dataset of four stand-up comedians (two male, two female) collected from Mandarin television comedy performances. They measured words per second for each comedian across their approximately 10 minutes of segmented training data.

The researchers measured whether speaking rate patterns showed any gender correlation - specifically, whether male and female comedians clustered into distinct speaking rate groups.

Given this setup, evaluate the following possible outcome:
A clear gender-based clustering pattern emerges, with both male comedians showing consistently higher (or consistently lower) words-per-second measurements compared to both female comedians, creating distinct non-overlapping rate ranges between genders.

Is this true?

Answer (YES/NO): NO